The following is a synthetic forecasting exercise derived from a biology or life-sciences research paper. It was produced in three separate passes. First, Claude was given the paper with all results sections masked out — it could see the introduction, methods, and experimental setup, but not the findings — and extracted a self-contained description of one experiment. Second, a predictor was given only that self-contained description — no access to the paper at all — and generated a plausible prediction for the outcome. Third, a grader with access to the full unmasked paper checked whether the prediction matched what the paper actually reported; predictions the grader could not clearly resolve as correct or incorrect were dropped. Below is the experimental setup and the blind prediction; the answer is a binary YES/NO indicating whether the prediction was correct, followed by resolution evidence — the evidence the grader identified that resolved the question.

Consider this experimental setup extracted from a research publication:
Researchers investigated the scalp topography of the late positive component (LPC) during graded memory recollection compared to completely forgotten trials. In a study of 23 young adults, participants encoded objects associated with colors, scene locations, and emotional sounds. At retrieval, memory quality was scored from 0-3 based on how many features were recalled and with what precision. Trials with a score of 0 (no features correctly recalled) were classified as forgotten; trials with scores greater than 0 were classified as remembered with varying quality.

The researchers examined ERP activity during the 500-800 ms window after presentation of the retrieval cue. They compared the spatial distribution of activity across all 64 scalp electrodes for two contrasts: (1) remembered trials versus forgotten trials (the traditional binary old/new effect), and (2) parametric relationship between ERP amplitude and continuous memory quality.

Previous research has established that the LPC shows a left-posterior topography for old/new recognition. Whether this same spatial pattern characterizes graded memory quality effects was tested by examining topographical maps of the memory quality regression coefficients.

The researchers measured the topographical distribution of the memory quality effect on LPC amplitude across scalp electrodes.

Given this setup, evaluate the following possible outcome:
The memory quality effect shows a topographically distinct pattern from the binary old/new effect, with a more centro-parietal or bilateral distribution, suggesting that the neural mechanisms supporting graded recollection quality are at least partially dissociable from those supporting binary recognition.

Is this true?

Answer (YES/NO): NO